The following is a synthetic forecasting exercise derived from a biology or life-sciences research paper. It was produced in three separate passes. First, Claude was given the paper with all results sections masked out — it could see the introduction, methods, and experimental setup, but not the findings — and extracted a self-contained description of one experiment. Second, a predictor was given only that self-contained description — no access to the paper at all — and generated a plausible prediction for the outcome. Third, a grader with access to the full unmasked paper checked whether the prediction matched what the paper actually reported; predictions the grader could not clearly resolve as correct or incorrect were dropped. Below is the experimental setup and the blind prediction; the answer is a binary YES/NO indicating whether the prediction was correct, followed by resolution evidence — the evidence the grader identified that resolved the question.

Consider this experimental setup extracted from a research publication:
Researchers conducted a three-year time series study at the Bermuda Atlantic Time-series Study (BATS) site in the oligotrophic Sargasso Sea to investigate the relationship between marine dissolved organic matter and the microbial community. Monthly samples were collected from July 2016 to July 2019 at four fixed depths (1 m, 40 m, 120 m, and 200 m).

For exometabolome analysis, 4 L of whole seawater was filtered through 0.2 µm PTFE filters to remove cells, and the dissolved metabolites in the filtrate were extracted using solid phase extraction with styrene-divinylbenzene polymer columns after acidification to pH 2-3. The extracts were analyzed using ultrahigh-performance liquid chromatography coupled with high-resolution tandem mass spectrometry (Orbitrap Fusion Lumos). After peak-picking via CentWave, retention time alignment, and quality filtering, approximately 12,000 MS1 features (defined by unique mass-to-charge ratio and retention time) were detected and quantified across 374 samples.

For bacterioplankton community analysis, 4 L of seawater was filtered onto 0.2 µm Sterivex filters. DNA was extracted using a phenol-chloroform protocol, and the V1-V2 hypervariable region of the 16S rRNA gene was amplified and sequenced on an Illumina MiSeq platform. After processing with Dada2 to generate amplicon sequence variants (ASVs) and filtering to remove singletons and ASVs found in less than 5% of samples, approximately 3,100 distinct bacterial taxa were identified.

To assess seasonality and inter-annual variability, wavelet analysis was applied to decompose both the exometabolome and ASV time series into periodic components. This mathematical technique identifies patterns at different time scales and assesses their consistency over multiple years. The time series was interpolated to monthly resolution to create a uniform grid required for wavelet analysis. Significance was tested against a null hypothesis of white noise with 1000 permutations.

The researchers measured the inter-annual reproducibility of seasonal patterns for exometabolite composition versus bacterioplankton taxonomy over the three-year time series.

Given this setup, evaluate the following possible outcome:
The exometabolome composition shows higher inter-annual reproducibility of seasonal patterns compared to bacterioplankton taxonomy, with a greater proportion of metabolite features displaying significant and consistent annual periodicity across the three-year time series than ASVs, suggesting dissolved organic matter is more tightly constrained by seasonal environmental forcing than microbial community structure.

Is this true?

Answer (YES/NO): NO